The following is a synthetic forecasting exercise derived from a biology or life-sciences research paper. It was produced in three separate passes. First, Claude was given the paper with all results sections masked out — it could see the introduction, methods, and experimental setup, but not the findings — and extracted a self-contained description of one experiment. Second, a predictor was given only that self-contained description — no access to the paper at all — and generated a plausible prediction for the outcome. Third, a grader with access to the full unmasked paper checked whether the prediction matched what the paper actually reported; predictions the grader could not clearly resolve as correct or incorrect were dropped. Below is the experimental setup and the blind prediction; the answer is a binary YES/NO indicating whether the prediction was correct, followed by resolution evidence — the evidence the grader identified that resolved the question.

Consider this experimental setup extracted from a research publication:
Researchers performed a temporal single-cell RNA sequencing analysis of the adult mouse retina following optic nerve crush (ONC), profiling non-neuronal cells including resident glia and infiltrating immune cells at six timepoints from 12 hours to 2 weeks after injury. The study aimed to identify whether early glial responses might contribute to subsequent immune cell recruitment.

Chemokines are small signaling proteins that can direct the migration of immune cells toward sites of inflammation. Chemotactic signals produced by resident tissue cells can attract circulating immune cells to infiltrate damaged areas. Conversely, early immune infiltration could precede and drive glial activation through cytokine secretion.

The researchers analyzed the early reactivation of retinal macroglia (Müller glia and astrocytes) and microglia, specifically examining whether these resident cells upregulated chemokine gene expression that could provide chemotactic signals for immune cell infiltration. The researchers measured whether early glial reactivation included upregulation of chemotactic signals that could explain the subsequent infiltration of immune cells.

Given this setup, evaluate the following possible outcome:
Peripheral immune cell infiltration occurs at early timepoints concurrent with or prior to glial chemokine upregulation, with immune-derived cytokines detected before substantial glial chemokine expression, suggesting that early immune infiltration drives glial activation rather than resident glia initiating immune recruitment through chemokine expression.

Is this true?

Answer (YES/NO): NO